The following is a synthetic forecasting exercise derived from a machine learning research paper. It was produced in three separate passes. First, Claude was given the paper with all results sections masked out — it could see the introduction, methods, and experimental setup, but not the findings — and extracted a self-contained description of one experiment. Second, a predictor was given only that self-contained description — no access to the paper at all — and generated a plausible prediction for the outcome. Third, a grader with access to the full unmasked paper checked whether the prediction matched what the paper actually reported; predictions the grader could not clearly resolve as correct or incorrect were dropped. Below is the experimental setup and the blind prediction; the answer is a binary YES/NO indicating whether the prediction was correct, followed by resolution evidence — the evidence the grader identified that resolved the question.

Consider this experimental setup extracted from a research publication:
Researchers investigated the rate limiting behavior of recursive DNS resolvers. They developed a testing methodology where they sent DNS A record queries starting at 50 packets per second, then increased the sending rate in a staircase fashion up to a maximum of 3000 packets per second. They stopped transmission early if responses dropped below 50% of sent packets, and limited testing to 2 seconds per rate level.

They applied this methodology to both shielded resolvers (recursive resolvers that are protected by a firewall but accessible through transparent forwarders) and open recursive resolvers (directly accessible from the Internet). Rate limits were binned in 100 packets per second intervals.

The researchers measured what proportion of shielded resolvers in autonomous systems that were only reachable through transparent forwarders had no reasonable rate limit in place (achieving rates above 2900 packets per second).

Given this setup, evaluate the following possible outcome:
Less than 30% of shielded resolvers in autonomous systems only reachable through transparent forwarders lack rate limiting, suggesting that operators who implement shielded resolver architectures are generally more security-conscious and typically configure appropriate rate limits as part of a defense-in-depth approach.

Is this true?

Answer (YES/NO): NO